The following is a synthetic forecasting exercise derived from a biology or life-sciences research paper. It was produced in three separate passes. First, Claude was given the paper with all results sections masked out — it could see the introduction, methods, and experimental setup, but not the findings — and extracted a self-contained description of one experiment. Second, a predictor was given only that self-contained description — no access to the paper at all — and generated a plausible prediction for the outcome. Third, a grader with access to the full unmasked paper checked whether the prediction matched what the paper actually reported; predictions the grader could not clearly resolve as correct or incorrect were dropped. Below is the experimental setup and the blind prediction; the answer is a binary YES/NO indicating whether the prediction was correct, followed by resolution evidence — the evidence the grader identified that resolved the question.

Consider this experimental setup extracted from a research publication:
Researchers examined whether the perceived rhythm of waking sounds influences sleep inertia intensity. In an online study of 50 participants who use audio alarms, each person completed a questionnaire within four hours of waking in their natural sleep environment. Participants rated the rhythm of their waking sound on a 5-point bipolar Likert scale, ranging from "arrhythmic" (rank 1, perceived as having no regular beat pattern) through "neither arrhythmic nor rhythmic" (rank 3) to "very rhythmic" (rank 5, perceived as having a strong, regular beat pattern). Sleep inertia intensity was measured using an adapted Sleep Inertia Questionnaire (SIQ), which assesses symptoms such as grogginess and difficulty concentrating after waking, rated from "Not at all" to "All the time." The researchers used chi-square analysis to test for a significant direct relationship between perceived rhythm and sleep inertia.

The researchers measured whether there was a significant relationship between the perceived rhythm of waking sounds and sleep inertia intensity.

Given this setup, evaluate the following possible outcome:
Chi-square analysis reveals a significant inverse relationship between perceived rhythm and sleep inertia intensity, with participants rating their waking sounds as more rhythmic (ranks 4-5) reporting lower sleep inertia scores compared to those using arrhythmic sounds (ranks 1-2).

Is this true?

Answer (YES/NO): NO